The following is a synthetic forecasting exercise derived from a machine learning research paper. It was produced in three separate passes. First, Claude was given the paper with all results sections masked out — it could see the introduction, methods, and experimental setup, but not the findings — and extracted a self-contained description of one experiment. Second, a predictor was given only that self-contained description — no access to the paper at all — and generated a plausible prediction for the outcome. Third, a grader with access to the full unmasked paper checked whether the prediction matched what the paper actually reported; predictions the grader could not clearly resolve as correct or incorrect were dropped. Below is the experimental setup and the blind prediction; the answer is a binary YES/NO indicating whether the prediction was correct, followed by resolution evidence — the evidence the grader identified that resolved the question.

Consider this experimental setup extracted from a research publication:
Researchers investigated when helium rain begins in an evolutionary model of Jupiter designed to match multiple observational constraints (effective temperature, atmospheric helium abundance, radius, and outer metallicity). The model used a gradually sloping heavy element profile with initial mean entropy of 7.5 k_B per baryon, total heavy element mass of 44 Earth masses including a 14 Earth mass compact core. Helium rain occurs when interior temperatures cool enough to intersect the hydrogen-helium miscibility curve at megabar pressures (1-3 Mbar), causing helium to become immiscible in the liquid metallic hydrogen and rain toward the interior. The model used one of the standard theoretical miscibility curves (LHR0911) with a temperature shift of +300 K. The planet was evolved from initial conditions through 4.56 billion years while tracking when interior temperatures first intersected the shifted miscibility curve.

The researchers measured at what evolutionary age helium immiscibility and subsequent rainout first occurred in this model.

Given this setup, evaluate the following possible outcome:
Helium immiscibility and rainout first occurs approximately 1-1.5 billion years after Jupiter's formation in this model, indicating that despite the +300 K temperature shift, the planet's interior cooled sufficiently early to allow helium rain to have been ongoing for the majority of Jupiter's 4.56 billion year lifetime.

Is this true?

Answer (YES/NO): NO